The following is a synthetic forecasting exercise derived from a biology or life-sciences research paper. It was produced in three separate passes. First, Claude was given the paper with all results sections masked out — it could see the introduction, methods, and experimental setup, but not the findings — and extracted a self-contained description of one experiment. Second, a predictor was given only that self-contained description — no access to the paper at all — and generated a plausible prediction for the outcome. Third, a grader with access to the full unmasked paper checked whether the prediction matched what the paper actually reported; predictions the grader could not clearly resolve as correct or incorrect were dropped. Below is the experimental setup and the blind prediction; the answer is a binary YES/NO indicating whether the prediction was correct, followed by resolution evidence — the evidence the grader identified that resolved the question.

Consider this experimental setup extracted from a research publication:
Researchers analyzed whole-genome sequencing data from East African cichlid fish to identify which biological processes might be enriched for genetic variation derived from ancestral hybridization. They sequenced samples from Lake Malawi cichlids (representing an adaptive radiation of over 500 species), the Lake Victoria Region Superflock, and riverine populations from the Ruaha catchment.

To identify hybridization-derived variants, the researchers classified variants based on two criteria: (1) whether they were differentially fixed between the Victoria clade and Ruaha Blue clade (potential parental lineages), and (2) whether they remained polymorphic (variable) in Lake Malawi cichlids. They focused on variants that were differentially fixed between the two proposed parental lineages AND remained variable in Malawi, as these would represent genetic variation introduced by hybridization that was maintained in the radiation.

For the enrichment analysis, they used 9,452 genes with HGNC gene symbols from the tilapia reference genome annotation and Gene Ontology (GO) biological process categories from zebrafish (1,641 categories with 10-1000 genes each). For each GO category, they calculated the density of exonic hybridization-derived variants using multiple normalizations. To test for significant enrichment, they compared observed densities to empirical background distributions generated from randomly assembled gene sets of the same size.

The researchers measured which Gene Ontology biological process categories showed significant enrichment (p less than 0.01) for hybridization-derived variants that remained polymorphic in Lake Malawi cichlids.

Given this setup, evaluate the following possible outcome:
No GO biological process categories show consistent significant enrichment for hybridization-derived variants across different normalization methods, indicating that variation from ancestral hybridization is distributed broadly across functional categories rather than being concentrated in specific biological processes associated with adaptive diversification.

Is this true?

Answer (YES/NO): NO